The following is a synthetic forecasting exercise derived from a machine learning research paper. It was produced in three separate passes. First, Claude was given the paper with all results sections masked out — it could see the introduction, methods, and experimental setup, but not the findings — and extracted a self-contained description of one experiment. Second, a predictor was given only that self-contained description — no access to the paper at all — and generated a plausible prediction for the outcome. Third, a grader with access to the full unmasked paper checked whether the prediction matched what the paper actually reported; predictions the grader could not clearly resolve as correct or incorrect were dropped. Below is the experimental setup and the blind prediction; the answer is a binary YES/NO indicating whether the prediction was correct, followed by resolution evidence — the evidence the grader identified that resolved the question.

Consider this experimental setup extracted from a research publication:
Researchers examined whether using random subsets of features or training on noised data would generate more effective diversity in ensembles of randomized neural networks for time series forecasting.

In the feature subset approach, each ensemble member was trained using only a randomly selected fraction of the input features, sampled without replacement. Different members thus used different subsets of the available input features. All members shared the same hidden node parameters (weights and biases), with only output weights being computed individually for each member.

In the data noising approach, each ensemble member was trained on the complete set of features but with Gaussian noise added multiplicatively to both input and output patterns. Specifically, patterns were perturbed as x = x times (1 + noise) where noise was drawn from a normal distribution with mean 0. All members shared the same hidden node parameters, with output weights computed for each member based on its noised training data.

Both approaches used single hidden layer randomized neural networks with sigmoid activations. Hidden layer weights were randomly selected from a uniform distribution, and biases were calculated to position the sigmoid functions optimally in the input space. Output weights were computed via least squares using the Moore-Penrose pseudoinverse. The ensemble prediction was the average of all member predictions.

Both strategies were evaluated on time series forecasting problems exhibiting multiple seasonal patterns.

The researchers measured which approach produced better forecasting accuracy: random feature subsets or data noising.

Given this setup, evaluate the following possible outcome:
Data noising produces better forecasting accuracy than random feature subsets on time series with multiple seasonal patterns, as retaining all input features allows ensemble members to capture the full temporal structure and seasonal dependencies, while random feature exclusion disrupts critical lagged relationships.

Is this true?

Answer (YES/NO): NO